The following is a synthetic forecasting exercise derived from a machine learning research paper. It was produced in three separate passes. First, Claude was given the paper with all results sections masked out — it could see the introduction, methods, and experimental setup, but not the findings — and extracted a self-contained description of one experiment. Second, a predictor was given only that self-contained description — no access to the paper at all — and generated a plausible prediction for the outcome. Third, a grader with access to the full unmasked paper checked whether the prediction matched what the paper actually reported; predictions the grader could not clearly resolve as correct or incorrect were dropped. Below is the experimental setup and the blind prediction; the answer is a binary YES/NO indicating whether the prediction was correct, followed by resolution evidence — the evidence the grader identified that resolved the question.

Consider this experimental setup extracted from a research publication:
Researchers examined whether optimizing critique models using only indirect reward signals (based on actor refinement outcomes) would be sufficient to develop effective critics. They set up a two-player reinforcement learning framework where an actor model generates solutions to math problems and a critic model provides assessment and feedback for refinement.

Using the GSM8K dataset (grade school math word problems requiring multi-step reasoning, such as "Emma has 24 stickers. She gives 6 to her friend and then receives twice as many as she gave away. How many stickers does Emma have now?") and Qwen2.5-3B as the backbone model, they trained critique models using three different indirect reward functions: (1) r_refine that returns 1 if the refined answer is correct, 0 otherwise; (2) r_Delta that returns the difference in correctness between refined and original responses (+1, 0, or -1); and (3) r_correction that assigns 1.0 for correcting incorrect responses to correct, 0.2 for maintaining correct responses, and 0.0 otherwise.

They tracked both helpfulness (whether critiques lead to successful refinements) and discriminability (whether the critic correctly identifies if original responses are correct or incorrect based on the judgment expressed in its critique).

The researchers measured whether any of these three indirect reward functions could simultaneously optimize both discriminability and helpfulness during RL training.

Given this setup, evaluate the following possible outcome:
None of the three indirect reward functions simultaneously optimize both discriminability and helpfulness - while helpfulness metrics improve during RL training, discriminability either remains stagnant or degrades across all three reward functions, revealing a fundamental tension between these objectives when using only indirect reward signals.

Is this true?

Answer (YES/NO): YES